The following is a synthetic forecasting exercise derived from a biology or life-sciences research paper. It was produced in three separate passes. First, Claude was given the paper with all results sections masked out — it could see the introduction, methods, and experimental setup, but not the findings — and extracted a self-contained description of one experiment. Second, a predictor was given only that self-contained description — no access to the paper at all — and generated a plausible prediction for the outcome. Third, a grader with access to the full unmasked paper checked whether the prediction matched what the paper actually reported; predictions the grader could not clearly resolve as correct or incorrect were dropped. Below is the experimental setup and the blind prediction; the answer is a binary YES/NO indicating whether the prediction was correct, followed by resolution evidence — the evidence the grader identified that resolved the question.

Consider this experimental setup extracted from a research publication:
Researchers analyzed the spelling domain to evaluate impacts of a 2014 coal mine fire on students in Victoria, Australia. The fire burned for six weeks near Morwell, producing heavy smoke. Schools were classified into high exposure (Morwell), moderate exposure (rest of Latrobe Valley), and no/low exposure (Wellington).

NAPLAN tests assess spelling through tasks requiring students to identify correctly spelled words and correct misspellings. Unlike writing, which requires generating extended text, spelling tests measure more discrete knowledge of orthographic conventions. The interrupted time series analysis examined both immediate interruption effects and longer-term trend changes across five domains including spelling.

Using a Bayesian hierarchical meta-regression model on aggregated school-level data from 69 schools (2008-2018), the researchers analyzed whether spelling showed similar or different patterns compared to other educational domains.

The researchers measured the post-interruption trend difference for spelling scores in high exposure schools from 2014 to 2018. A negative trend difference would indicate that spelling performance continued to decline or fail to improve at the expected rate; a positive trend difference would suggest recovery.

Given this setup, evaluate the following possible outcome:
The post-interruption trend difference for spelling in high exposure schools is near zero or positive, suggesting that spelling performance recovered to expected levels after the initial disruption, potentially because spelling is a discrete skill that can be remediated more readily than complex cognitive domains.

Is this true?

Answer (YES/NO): NO